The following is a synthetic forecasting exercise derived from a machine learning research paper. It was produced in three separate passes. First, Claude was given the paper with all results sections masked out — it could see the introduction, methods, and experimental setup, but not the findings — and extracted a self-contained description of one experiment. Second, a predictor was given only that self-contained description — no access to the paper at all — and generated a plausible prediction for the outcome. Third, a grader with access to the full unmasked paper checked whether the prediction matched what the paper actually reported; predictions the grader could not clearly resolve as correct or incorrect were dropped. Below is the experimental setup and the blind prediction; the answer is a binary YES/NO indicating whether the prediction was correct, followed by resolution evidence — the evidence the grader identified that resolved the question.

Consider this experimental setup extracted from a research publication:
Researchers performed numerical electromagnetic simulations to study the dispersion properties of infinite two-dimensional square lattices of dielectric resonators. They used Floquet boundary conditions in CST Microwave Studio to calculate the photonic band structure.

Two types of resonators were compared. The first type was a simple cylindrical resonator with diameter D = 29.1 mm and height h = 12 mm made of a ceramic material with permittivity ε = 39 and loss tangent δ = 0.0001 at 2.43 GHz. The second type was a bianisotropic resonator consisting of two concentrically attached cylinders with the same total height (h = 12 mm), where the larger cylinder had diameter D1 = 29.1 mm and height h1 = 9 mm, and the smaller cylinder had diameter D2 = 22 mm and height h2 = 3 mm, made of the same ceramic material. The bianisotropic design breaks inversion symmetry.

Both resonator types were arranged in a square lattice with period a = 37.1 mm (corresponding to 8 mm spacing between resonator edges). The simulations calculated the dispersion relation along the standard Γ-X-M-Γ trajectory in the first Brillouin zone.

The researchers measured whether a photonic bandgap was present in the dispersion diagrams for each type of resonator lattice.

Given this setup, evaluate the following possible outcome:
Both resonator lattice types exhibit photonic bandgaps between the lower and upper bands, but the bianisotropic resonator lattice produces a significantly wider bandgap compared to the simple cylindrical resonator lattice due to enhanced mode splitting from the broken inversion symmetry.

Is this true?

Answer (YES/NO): NO